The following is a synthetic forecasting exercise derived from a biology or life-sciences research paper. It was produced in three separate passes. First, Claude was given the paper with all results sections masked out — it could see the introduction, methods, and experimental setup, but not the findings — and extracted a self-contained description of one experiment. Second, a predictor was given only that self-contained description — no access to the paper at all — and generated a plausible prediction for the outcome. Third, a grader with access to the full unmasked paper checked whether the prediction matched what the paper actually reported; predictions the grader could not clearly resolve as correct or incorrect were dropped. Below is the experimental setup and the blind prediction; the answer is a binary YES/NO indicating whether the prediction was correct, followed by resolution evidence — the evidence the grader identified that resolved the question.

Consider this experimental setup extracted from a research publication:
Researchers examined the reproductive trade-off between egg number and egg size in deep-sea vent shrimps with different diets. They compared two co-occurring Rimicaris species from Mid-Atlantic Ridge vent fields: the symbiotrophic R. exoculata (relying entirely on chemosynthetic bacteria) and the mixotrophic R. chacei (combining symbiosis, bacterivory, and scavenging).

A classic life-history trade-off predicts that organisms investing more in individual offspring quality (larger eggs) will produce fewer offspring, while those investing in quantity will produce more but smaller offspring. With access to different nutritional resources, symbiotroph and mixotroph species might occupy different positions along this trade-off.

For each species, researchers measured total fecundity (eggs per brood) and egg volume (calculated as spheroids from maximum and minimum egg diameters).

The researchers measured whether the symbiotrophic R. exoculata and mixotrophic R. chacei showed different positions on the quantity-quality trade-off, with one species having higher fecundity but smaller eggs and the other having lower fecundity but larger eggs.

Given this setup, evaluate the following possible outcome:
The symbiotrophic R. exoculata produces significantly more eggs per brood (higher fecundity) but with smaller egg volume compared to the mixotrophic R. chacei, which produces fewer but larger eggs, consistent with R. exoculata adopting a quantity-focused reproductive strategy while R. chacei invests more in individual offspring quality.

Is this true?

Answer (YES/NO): NO